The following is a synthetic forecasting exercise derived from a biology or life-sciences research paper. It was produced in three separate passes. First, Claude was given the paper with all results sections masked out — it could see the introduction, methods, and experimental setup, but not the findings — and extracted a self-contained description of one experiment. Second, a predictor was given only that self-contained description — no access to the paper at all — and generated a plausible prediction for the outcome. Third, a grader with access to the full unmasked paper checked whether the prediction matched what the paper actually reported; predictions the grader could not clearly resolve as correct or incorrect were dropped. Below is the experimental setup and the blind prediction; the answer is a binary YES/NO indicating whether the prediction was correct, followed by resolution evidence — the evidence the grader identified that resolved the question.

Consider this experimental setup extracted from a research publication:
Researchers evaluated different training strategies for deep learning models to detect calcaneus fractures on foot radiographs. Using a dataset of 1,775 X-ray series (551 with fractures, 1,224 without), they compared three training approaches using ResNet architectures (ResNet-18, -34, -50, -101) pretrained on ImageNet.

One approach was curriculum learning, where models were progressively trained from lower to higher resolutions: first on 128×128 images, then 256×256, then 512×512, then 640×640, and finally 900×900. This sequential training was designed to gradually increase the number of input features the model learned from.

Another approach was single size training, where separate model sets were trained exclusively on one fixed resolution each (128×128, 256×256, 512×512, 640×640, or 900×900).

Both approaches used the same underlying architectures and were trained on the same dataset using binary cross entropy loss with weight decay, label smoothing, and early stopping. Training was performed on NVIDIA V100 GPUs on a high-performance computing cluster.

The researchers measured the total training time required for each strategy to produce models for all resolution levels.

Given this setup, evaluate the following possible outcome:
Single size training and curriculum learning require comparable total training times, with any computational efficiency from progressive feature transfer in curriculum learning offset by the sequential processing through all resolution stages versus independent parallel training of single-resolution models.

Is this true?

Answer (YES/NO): NO